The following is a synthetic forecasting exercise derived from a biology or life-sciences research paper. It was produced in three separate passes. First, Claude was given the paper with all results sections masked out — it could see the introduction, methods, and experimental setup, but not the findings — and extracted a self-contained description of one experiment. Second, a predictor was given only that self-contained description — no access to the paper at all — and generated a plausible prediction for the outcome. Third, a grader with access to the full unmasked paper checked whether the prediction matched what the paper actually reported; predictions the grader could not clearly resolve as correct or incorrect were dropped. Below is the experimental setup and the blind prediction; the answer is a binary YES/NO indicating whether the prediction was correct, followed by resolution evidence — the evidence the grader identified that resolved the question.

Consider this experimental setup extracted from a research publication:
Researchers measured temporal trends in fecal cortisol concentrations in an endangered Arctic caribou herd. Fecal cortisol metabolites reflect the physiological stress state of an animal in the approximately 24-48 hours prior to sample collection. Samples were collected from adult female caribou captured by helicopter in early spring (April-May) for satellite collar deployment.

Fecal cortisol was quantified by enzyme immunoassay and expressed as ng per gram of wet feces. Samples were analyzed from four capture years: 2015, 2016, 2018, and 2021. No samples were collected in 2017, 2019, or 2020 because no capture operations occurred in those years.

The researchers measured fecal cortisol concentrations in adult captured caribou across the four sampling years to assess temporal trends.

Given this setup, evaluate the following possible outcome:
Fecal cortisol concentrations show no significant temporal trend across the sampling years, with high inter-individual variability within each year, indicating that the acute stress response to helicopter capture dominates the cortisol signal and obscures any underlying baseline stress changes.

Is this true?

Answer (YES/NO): NO